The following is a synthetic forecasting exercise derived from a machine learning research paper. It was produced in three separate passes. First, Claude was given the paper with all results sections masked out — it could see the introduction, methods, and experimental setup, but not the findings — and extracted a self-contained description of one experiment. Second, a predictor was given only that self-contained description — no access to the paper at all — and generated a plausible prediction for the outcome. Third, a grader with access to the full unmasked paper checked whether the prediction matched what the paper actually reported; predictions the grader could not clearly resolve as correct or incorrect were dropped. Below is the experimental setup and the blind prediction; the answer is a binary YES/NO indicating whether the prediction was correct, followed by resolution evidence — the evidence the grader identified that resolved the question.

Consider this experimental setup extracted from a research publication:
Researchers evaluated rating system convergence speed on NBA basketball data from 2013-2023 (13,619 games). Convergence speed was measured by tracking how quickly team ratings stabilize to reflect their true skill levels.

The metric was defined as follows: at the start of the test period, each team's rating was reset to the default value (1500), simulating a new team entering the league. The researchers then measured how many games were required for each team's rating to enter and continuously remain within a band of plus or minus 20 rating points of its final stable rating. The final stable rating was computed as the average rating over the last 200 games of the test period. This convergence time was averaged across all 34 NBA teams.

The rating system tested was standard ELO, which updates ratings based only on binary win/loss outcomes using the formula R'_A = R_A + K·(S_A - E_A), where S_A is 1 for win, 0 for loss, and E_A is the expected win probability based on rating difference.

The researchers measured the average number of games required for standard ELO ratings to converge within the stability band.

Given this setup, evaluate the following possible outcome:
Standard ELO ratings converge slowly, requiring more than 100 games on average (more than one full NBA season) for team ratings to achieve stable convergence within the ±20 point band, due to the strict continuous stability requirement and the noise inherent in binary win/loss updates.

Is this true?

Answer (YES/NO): YES